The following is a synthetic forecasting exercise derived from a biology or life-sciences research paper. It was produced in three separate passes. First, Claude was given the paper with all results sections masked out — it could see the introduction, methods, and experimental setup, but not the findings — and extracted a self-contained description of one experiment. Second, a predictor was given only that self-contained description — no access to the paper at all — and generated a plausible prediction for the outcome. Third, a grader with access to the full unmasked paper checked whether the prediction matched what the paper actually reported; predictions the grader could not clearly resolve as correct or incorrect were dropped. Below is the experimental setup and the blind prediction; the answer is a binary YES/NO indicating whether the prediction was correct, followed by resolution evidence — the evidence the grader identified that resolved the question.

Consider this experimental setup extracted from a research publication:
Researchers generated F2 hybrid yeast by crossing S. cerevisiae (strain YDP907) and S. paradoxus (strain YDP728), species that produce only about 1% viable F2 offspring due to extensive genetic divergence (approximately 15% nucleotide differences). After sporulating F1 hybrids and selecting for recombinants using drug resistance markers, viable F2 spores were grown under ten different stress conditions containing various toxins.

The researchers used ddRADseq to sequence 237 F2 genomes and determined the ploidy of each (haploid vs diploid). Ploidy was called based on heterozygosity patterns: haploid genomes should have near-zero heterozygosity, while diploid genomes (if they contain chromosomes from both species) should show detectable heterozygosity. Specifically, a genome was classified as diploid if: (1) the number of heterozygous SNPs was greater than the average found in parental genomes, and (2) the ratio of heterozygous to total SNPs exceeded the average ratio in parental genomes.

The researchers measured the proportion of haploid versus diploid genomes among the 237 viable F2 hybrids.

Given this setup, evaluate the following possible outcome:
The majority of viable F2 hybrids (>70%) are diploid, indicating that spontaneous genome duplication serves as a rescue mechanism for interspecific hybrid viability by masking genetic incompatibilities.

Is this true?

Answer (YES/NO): NO